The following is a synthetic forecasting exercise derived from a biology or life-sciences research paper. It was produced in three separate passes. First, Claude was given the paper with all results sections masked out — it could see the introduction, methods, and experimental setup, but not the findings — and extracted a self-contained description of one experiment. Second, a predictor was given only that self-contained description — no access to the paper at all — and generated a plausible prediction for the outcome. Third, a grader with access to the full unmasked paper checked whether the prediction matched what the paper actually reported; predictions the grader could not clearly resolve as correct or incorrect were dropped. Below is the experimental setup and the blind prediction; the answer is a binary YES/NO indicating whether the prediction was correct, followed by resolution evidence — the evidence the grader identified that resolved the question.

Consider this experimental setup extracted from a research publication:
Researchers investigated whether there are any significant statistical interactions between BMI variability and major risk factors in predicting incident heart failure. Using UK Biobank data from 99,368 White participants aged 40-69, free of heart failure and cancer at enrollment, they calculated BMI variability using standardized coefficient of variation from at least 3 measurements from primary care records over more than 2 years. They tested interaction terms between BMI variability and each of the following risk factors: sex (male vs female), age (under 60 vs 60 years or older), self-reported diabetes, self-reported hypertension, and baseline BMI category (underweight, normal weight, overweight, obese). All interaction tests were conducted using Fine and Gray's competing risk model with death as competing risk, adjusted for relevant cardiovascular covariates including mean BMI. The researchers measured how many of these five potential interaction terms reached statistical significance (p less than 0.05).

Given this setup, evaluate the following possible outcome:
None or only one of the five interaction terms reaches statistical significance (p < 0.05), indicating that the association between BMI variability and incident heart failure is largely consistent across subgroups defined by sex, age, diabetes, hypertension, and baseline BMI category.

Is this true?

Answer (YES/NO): YES